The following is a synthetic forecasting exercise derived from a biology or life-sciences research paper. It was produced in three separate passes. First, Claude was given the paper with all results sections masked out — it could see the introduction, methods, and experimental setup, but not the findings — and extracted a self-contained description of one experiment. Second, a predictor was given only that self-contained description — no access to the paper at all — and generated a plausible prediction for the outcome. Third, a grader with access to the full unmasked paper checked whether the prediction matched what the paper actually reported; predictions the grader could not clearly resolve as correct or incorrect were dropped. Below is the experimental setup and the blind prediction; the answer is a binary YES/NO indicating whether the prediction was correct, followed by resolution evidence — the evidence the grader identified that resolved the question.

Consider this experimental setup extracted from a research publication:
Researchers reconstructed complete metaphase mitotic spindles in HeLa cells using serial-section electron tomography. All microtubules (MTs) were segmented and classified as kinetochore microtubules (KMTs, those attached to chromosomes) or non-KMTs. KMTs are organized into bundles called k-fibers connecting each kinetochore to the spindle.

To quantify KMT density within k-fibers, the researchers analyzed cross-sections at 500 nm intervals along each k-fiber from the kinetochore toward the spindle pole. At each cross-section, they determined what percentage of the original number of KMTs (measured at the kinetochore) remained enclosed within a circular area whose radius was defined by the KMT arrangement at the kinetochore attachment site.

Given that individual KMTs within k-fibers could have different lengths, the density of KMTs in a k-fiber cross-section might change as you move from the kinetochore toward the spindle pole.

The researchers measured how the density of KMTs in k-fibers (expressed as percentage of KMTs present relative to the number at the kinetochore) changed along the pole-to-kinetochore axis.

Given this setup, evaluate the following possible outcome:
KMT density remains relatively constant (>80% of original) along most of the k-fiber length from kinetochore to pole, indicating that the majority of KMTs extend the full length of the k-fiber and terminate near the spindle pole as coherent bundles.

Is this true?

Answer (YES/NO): NO